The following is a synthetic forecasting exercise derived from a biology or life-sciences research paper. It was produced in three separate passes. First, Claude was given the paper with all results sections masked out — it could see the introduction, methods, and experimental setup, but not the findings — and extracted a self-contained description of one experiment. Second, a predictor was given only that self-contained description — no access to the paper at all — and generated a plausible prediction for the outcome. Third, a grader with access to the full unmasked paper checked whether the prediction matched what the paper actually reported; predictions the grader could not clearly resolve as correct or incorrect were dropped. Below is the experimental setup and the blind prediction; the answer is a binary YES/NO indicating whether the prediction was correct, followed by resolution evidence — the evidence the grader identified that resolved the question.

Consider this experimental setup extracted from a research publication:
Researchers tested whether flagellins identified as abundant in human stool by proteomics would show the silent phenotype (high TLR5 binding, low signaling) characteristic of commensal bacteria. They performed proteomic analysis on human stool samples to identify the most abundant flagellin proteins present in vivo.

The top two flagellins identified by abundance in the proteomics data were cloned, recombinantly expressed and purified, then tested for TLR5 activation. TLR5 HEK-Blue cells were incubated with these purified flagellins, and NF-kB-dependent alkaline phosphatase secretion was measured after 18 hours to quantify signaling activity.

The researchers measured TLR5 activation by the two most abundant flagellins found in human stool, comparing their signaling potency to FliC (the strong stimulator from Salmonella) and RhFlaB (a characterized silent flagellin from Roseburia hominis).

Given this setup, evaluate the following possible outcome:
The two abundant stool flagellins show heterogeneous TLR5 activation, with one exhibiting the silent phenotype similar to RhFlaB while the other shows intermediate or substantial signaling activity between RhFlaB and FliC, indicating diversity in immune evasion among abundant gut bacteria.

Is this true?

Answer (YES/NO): NO